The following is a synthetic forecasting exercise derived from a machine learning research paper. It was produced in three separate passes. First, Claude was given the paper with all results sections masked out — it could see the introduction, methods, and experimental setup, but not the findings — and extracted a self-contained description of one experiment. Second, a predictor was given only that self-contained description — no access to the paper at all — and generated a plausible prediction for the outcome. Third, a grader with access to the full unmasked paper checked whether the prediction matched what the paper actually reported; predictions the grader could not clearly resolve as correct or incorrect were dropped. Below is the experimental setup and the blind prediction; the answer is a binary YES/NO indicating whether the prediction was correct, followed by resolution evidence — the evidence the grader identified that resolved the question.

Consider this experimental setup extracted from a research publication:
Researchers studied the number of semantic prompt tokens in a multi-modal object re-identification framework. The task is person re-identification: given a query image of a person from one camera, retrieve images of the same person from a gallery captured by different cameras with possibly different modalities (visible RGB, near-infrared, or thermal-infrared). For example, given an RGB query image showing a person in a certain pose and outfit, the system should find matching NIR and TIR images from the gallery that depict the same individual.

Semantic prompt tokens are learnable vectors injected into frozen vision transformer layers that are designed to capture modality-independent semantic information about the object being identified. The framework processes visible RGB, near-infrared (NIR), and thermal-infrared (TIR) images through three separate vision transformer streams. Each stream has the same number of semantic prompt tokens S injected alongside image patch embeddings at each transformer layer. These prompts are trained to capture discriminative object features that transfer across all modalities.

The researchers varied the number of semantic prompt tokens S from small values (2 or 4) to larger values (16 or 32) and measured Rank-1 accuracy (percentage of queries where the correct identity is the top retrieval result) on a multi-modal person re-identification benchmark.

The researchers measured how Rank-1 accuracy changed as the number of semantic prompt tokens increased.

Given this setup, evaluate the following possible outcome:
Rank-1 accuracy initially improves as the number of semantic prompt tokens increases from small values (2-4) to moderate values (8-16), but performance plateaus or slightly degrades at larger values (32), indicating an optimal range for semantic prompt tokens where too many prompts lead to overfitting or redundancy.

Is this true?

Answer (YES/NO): NO